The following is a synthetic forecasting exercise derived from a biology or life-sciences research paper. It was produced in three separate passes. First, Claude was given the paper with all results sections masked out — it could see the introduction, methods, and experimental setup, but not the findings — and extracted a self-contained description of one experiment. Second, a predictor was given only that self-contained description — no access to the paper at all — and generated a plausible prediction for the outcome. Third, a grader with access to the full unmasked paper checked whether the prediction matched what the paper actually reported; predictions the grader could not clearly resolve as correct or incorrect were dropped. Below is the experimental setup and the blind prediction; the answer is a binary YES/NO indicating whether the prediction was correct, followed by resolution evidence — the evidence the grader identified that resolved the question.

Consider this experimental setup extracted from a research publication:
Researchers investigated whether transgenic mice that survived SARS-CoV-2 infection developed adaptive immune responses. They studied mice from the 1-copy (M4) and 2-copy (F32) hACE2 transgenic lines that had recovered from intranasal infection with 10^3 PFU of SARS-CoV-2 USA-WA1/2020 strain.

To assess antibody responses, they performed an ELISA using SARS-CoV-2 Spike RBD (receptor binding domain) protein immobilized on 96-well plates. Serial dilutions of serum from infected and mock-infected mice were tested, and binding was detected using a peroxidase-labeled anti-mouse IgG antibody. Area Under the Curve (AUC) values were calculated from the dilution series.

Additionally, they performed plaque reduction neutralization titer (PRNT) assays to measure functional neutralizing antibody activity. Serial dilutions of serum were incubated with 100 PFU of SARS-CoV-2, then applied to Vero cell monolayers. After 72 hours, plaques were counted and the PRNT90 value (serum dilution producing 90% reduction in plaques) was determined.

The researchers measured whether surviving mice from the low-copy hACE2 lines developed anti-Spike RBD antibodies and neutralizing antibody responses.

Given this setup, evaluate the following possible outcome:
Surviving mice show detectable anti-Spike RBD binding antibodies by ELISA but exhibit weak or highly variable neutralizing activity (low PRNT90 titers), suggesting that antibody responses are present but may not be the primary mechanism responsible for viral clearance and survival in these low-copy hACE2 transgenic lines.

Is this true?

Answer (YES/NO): NO